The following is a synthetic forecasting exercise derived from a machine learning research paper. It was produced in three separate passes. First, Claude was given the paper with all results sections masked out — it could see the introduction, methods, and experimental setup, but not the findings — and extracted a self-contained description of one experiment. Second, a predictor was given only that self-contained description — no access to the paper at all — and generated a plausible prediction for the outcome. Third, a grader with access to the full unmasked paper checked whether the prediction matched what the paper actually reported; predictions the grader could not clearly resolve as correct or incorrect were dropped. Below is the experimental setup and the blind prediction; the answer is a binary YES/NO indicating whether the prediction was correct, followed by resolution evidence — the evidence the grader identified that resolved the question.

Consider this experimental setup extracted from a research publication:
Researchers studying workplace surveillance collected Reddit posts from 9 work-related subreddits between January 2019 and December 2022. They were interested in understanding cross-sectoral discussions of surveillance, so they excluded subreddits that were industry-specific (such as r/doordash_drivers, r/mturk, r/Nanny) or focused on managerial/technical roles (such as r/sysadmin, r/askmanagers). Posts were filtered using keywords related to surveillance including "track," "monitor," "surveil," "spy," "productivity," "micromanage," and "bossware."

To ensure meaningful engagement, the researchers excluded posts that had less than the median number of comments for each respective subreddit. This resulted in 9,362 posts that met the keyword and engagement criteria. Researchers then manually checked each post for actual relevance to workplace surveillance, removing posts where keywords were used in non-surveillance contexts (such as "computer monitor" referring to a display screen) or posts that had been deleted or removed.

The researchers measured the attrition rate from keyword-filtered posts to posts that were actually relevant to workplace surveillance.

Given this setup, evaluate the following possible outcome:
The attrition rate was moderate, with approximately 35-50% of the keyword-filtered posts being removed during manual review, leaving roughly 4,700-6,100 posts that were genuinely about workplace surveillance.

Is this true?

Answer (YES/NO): NO